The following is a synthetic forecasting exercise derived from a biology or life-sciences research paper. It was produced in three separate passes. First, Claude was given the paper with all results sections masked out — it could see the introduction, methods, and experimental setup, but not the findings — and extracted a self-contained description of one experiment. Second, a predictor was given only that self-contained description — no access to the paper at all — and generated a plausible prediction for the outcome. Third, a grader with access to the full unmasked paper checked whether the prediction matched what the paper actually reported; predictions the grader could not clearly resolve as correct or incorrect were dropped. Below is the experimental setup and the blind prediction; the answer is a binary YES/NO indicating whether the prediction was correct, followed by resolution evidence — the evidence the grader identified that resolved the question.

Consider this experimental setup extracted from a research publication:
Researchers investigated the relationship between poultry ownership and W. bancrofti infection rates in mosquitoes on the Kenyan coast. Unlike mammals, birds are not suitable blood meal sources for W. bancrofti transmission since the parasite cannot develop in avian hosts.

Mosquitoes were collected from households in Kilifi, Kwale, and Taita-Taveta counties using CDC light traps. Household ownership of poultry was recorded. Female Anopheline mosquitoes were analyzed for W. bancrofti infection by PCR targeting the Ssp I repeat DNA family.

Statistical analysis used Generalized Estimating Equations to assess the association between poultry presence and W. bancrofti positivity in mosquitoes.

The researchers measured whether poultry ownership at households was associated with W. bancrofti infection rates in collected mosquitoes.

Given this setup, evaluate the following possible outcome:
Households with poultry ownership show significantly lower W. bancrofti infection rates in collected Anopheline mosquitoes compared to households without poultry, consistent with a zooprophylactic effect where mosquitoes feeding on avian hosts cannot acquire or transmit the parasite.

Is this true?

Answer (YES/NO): NO